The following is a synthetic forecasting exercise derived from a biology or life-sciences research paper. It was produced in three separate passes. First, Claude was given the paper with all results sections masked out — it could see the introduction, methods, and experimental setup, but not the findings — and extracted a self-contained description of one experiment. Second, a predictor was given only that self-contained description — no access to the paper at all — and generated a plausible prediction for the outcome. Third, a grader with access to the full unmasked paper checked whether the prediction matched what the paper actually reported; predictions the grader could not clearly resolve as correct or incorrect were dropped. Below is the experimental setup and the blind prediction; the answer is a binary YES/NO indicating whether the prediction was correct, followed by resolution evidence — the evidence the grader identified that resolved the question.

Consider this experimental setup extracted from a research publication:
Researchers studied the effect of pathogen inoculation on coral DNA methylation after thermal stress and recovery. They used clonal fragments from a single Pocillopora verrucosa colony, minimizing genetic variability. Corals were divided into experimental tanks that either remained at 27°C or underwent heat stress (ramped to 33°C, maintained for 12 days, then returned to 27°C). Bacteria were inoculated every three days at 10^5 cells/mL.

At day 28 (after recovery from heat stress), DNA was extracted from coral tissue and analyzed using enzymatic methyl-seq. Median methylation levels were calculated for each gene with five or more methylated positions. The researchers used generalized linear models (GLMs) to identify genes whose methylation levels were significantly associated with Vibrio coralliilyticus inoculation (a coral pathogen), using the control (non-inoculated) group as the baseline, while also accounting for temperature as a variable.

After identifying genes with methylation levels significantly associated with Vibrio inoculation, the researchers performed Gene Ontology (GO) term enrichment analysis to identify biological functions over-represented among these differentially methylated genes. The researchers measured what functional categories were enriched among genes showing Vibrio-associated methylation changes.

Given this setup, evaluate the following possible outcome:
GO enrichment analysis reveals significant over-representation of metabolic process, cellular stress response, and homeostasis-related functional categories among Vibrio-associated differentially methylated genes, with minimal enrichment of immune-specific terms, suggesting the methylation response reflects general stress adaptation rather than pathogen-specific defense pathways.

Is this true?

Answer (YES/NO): NO